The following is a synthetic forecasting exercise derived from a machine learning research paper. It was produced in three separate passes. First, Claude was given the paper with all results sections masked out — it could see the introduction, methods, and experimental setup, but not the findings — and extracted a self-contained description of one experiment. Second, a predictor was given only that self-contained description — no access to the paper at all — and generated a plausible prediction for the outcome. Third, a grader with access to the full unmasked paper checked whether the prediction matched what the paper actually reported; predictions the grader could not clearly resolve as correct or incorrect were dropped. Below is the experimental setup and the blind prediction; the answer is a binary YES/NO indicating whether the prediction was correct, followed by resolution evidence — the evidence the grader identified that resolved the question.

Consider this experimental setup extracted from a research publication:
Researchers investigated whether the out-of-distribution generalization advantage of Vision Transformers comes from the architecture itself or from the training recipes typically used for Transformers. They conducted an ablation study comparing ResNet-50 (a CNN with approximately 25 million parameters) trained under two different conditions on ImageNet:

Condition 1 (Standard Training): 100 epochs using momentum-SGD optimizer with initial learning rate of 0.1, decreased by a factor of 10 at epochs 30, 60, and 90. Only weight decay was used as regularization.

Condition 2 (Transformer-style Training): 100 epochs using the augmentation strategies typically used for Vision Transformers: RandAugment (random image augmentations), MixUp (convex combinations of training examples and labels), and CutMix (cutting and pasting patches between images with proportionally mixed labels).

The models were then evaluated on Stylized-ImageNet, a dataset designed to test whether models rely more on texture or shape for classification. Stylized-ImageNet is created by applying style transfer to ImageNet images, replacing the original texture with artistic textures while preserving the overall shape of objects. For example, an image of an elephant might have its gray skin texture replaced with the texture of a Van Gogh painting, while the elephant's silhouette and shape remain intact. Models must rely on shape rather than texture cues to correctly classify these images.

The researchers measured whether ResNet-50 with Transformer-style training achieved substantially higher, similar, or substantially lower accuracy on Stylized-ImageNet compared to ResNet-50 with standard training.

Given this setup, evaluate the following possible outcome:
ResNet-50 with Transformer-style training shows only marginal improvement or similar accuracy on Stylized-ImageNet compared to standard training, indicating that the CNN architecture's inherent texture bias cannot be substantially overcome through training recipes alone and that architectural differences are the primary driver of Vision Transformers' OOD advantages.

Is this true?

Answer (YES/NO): NO